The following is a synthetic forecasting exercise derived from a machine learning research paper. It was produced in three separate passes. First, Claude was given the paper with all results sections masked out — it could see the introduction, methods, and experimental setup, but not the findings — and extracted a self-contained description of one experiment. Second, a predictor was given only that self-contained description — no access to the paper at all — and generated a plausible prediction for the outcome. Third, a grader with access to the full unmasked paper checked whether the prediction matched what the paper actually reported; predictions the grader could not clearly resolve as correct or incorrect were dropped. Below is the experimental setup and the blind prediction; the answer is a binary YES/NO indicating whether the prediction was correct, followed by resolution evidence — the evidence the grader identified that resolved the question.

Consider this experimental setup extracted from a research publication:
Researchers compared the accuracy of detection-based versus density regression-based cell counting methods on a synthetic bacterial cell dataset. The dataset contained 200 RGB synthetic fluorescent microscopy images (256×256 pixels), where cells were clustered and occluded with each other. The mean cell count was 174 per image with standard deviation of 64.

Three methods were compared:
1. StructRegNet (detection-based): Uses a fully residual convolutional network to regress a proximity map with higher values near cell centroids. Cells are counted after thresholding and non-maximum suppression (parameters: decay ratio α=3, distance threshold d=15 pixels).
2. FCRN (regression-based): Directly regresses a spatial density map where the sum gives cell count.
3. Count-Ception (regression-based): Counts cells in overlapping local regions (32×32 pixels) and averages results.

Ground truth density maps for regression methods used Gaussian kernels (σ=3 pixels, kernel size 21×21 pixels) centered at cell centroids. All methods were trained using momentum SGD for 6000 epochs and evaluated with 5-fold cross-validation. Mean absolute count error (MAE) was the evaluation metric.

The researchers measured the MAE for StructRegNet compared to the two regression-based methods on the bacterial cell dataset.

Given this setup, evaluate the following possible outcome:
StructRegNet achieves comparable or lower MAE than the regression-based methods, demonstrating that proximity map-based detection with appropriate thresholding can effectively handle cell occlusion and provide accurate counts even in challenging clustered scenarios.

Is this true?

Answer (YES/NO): NO